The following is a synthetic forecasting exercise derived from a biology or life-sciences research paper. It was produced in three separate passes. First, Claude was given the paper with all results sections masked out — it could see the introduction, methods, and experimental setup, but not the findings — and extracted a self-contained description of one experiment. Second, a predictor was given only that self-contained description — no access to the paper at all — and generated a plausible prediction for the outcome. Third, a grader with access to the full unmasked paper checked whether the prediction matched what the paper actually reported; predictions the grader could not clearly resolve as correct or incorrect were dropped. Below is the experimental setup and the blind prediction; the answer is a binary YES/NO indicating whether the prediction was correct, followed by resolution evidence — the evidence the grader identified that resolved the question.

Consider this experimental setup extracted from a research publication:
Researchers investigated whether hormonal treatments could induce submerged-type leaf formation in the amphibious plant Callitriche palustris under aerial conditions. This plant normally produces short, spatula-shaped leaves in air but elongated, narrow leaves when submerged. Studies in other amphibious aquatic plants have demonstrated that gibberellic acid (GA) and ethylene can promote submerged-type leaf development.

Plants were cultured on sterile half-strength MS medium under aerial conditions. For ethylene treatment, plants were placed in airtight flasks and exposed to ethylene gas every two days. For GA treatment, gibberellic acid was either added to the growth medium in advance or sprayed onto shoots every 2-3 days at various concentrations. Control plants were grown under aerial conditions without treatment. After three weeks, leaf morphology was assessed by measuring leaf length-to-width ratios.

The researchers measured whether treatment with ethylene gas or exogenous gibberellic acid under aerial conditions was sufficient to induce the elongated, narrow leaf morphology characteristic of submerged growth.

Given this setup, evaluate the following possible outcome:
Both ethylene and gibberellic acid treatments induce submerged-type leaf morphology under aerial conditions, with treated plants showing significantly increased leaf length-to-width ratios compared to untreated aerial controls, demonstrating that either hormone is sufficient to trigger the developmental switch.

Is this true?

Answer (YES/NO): NO